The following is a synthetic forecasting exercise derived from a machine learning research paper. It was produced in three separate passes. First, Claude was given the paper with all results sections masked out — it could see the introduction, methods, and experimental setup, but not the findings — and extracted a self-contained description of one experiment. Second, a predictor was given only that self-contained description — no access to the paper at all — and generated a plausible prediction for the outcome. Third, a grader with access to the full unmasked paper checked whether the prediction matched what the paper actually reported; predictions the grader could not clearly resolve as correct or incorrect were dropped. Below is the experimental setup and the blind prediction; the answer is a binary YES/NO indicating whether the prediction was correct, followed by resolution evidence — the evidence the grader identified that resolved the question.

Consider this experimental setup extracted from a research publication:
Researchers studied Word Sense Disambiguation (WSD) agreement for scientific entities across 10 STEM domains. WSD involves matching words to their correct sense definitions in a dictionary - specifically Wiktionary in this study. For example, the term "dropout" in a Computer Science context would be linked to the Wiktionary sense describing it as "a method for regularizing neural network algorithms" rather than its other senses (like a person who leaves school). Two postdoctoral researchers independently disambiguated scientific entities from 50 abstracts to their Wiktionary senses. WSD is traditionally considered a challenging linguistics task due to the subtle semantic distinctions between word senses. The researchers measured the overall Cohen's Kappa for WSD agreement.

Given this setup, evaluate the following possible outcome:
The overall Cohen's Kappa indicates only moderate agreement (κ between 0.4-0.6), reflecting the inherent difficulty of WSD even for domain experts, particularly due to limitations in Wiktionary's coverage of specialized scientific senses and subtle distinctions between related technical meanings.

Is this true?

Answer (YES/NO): NO